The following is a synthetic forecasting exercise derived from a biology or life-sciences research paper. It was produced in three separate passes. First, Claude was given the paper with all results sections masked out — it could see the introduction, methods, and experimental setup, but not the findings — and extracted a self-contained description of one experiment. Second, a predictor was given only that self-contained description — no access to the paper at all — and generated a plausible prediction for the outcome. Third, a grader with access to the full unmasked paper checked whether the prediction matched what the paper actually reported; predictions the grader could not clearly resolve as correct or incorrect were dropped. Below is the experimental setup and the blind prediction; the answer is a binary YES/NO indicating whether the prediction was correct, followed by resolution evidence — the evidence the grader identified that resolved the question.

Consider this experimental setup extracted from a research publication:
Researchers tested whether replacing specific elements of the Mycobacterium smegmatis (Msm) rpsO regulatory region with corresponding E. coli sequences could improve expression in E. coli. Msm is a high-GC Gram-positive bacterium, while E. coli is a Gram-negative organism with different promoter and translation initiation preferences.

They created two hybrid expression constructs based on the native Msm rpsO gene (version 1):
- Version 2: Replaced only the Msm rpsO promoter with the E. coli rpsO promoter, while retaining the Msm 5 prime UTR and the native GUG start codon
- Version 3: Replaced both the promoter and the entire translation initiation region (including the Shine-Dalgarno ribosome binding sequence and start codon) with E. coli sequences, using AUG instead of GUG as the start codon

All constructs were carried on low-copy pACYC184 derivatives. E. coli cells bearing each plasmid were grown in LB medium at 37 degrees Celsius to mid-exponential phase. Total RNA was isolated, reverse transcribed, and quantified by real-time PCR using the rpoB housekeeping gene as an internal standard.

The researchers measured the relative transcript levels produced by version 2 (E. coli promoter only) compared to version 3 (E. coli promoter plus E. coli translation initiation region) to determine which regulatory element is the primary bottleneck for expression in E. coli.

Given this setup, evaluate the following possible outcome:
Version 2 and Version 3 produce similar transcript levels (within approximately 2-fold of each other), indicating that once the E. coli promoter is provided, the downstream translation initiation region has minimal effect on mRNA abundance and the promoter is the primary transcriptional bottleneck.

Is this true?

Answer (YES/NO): NO